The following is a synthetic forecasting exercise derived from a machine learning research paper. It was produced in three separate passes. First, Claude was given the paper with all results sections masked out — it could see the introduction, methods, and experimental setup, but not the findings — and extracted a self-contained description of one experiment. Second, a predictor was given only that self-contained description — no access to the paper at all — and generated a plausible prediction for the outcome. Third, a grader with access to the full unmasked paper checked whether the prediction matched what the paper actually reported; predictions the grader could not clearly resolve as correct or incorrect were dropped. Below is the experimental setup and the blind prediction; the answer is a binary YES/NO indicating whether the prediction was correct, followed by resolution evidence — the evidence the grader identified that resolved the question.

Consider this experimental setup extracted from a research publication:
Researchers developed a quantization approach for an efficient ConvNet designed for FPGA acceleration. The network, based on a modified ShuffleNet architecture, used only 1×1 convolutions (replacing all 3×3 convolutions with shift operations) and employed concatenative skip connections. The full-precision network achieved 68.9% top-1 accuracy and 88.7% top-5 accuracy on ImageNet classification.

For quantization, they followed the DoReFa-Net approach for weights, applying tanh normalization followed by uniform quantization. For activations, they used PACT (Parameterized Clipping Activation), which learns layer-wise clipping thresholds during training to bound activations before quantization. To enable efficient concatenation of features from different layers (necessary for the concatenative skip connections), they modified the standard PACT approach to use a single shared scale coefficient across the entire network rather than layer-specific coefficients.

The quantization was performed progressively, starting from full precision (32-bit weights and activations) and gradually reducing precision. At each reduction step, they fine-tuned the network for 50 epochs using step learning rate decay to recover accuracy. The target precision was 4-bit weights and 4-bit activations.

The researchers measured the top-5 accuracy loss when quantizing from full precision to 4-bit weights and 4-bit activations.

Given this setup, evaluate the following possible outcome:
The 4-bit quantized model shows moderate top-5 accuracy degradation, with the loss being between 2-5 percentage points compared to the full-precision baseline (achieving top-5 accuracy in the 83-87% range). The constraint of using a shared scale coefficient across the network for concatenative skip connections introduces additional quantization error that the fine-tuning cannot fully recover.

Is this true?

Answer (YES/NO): NO